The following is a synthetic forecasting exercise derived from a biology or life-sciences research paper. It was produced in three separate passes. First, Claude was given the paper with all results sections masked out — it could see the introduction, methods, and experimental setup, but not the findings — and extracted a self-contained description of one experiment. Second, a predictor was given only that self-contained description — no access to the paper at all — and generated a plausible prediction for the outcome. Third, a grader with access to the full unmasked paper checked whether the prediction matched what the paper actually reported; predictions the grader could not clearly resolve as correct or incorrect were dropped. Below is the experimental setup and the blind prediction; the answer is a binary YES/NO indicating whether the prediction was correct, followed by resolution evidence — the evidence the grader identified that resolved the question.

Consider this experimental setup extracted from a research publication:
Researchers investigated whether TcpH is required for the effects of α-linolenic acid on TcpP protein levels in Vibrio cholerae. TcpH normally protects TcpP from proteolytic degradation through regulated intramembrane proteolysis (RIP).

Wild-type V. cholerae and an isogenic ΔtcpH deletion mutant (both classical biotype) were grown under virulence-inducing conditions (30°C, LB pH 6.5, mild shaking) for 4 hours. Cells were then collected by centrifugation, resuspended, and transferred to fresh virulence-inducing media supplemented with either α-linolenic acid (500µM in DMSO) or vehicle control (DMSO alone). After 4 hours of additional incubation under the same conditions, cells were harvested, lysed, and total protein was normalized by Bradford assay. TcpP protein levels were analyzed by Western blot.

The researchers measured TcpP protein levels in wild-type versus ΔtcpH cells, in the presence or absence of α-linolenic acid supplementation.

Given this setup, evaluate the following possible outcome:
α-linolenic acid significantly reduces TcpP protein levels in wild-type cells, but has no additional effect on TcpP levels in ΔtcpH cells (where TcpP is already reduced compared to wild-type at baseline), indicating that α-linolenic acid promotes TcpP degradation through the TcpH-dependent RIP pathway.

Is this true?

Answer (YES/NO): NO